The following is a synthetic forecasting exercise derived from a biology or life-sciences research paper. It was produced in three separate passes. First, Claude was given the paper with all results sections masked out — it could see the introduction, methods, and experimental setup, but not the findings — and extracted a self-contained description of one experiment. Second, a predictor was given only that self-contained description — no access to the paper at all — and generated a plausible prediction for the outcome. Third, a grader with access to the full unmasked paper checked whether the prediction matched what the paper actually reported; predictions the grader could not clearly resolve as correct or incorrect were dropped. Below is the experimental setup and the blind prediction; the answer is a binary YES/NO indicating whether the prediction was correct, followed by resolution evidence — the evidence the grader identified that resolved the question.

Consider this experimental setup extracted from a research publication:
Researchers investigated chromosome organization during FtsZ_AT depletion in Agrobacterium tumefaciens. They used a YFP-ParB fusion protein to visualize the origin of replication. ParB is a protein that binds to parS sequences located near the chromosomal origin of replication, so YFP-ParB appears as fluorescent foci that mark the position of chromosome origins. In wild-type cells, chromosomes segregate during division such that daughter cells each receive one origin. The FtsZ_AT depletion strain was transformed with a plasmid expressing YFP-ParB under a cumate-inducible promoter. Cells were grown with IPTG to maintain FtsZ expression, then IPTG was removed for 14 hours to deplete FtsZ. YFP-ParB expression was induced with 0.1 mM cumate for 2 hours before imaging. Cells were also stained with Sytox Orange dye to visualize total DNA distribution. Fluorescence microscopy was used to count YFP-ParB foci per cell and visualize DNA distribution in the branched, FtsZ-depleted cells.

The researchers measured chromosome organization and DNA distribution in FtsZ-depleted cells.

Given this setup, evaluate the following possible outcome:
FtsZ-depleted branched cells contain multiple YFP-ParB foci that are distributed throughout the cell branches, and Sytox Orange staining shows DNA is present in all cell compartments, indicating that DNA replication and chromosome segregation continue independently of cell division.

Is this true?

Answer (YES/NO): YES